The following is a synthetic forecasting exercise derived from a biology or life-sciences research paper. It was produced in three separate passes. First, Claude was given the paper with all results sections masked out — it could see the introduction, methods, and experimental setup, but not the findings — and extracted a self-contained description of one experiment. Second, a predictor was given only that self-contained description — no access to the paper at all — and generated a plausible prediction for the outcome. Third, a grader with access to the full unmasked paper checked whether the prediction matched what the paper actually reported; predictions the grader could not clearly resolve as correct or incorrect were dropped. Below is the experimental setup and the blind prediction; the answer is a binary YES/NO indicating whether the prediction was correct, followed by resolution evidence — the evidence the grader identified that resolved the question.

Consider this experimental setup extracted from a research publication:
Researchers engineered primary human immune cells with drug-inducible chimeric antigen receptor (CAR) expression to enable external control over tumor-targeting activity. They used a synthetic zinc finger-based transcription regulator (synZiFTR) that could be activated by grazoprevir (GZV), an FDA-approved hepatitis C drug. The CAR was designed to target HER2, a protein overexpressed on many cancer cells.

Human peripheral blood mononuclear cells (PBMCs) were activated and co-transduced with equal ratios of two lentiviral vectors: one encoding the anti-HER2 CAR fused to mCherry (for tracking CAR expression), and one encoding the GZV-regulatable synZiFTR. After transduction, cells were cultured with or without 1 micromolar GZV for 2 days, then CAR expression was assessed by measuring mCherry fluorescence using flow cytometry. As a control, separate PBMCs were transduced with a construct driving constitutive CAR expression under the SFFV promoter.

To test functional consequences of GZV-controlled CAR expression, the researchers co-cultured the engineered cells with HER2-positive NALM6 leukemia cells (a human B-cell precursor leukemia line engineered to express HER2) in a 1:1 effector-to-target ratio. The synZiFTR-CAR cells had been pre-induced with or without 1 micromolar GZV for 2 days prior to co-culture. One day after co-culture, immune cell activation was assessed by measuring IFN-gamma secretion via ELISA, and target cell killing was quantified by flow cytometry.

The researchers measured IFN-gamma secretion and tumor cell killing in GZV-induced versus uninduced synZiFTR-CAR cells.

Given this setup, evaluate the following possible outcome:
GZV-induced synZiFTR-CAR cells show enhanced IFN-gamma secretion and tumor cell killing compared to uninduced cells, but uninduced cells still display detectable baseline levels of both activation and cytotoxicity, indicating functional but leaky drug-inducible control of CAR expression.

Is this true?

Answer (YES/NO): NO